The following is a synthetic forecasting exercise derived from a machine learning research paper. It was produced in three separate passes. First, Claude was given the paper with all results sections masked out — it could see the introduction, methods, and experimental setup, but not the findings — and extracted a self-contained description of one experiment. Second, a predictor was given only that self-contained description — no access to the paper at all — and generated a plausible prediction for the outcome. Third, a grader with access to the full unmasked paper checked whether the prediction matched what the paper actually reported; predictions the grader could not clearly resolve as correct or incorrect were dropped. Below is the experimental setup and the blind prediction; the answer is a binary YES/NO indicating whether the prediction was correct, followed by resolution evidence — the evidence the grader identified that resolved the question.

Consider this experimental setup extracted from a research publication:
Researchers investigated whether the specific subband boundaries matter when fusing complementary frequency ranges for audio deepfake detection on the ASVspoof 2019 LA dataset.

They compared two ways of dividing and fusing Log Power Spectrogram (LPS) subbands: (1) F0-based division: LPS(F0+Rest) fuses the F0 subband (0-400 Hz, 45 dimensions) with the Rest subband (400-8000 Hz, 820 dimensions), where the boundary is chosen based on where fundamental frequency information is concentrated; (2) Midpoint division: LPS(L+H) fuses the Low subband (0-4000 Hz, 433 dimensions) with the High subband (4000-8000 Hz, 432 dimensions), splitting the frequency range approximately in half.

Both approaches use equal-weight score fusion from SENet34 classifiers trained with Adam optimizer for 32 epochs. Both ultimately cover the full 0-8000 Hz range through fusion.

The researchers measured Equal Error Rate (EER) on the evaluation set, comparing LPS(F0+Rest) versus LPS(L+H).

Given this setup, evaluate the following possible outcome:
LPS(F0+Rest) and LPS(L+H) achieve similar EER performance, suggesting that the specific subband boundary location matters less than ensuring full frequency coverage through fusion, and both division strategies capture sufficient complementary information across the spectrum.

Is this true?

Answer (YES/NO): NO